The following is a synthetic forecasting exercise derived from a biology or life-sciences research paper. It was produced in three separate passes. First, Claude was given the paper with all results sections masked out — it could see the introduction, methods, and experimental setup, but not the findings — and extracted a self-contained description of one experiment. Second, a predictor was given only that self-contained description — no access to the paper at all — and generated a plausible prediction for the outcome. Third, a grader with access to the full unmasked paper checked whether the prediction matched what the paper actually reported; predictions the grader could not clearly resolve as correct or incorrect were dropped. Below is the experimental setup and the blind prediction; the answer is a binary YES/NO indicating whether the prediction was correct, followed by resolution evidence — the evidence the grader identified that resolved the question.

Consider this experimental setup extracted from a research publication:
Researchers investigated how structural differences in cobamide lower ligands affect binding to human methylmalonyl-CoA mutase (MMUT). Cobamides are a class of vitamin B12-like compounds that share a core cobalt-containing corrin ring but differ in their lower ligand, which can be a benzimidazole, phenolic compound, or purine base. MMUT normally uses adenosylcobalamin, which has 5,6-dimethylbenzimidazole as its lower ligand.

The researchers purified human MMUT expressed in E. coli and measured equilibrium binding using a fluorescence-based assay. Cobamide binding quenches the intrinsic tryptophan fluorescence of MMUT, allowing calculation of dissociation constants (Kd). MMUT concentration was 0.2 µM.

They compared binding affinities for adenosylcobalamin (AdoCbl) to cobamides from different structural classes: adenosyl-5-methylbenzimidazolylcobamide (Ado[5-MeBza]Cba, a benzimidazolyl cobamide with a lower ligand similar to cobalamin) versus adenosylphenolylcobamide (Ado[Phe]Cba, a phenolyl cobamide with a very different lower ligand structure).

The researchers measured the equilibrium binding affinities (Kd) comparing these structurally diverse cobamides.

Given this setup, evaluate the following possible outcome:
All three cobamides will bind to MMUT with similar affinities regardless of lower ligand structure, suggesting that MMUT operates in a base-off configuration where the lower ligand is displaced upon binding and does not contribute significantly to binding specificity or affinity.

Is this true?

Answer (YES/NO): NO